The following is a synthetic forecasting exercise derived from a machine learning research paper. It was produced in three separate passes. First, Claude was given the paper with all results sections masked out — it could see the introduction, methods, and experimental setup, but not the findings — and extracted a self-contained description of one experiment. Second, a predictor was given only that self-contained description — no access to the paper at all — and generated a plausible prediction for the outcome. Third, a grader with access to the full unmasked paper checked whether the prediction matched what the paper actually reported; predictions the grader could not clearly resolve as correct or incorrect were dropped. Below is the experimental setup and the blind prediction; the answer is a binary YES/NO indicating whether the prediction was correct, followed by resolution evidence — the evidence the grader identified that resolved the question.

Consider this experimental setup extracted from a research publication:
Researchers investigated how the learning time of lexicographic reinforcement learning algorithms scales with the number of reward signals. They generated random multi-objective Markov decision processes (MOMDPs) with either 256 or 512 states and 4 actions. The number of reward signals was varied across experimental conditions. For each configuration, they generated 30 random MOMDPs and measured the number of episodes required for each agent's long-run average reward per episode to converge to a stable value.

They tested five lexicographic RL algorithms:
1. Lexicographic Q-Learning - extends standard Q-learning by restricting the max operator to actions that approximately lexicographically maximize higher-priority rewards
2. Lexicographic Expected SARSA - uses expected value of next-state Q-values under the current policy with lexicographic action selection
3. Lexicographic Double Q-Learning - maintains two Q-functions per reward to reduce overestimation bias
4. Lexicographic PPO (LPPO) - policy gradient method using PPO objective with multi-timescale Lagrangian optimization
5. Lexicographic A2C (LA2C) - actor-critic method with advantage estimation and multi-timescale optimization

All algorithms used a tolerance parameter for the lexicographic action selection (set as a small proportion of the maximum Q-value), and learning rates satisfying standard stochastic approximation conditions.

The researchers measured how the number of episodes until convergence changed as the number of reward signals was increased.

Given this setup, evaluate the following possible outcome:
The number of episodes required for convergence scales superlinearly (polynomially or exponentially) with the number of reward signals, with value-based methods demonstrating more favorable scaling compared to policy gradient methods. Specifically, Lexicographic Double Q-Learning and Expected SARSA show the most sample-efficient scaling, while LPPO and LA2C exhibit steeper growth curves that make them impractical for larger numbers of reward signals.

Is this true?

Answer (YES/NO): NO